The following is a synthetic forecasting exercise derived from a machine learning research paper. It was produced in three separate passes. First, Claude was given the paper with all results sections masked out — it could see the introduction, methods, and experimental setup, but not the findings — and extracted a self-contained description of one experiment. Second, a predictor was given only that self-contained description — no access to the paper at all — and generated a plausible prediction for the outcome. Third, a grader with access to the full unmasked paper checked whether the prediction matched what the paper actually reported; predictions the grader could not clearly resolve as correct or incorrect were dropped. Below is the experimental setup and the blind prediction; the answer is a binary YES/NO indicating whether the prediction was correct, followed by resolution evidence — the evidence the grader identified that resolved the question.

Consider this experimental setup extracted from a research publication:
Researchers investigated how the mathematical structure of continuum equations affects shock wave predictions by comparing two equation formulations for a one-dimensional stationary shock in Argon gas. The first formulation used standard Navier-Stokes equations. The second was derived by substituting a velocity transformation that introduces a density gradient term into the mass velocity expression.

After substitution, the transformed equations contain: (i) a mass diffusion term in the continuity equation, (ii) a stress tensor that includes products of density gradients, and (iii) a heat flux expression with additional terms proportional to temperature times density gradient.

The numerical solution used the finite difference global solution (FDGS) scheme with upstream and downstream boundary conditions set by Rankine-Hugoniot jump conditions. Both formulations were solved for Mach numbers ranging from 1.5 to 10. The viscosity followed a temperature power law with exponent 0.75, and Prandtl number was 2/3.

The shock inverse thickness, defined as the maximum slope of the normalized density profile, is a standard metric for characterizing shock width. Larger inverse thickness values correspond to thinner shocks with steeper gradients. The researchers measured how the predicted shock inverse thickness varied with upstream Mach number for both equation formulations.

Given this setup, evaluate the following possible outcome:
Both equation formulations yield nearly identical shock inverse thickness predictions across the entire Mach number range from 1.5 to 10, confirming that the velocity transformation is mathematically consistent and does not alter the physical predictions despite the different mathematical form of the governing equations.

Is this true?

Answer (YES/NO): NO